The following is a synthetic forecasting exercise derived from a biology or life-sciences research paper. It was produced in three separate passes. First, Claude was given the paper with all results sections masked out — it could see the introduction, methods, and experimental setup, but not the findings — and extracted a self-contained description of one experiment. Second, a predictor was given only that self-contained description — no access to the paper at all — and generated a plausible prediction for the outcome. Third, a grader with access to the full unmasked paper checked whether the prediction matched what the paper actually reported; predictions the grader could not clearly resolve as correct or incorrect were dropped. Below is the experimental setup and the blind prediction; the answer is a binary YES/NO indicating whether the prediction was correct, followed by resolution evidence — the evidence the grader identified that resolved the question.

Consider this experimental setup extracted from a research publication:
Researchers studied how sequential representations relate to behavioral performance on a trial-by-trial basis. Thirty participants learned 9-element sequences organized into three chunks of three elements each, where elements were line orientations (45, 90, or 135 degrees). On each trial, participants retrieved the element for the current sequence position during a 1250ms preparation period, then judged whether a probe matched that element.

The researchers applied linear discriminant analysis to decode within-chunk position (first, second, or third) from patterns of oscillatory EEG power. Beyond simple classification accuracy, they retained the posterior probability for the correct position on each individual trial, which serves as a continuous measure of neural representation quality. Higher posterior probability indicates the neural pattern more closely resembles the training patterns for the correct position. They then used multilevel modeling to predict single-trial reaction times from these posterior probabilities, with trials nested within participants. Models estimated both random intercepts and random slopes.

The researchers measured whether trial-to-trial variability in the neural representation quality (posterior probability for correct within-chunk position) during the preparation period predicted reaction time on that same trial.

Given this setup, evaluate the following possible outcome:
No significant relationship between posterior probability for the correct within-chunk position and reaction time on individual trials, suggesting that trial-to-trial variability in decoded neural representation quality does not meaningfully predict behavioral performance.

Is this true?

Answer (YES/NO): NO